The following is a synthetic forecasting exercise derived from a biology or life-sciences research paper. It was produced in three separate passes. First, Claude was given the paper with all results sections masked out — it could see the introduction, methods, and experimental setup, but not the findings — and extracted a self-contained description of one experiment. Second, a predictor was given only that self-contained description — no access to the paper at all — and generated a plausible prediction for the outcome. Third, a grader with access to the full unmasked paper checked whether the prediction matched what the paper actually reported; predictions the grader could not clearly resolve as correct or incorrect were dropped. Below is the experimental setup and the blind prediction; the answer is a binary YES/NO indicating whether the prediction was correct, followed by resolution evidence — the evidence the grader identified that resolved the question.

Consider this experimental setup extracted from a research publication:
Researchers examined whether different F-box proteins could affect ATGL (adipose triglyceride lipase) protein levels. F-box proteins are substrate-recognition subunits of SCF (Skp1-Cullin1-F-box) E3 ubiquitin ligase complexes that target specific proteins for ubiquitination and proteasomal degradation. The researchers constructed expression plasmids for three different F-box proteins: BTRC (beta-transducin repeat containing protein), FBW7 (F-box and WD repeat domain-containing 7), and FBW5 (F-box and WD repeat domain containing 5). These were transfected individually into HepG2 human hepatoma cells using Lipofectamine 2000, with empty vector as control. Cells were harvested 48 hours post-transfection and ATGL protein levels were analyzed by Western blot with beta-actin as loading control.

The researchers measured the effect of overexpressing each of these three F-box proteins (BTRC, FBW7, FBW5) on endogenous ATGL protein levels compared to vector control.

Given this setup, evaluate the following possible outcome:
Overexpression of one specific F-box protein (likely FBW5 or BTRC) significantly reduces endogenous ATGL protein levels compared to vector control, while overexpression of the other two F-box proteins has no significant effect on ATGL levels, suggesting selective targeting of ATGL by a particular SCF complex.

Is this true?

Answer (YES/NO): NO